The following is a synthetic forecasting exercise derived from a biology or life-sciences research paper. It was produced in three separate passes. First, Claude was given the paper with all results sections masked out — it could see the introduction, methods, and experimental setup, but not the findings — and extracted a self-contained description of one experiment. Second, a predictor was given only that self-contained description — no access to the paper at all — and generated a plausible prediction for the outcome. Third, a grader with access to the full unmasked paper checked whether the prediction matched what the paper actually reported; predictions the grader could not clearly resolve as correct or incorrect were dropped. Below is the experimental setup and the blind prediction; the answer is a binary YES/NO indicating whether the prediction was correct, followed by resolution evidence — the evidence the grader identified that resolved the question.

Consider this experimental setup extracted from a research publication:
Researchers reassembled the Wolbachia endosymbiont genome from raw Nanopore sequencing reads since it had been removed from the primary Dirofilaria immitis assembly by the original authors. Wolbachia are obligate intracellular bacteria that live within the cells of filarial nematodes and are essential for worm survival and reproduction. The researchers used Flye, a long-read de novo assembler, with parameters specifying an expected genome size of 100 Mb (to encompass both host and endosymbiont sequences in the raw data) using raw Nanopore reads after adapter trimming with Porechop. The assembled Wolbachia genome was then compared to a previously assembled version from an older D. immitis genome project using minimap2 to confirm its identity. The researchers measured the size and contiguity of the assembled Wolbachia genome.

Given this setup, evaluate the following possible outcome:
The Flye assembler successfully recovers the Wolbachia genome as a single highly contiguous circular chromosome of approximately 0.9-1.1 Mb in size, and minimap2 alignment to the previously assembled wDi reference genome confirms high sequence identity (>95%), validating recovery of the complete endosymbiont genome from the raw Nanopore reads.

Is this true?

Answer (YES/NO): NO